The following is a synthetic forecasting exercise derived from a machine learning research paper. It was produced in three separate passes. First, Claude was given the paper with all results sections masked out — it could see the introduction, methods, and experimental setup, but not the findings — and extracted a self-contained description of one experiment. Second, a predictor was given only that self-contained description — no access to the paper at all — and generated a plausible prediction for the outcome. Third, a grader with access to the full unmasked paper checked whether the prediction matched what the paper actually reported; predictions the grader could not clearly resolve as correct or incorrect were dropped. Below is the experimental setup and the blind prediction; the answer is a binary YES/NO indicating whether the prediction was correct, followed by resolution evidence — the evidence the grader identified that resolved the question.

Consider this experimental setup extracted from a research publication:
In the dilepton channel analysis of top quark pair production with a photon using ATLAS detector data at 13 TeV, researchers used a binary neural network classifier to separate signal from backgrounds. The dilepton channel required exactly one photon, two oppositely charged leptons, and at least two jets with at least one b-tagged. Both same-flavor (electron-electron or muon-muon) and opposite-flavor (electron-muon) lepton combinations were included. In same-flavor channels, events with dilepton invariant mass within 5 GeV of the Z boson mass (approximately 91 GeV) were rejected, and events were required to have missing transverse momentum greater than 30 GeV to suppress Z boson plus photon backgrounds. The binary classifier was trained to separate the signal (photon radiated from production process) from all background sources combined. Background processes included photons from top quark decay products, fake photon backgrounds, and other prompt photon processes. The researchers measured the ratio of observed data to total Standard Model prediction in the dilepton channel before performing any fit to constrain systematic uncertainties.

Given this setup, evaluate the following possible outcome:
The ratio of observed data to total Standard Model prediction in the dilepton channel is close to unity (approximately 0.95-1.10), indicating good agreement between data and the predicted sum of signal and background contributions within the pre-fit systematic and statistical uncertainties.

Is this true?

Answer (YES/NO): YES